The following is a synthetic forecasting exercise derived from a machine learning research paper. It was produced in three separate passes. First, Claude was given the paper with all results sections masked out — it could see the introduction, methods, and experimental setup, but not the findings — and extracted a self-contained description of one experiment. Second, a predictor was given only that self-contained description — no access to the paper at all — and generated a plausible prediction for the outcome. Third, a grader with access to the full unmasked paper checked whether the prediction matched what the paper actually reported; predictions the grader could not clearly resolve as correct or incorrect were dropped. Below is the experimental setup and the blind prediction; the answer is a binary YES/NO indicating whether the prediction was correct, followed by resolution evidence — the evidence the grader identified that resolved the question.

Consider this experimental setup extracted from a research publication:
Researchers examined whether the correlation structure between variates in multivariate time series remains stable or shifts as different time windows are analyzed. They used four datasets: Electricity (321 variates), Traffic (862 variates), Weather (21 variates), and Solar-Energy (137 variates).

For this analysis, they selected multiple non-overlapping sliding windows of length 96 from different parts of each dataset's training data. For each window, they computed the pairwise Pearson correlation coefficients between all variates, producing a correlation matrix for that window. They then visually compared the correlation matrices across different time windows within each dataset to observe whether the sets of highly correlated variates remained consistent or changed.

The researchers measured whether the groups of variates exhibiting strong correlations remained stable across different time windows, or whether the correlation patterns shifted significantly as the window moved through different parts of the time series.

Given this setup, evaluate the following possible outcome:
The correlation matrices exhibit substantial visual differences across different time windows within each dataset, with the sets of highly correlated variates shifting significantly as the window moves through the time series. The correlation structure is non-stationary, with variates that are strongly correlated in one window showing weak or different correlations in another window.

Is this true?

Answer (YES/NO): YES